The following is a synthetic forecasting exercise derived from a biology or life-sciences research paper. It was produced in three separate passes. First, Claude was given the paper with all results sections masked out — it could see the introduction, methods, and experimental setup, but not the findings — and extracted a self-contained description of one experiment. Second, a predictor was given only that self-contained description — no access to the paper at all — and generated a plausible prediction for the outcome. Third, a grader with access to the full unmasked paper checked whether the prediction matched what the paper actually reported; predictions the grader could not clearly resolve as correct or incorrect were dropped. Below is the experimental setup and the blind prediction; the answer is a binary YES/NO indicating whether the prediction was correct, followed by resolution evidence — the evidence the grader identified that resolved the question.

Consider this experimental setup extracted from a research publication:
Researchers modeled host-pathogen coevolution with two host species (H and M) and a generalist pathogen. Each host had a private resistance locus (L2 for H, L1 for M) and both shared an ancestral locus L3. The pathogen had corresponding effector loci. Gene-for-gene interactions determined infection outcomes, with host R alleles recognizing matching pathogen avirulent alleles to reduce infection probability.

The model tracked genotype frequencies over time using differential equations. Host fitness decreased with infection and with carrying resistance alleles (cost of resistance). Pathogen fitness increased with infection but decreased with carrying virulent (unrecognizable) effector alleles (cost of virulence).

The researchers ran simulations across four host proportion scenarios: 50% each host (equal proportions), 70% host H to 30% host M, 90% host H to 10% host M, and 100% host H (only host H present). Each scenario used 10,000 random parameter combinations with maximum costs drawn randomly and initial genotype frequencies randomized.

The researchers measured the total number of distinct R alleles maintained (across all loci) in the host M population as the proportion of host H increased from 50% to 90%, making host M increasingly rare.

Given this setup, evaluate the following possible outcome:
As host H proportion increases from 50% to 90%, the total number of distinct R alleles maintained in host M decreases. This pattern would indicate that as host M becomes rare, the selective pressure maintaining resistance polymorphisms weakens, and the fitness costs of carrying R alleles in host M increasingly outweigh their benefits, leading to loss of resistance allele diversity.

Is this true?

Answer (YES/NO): YES